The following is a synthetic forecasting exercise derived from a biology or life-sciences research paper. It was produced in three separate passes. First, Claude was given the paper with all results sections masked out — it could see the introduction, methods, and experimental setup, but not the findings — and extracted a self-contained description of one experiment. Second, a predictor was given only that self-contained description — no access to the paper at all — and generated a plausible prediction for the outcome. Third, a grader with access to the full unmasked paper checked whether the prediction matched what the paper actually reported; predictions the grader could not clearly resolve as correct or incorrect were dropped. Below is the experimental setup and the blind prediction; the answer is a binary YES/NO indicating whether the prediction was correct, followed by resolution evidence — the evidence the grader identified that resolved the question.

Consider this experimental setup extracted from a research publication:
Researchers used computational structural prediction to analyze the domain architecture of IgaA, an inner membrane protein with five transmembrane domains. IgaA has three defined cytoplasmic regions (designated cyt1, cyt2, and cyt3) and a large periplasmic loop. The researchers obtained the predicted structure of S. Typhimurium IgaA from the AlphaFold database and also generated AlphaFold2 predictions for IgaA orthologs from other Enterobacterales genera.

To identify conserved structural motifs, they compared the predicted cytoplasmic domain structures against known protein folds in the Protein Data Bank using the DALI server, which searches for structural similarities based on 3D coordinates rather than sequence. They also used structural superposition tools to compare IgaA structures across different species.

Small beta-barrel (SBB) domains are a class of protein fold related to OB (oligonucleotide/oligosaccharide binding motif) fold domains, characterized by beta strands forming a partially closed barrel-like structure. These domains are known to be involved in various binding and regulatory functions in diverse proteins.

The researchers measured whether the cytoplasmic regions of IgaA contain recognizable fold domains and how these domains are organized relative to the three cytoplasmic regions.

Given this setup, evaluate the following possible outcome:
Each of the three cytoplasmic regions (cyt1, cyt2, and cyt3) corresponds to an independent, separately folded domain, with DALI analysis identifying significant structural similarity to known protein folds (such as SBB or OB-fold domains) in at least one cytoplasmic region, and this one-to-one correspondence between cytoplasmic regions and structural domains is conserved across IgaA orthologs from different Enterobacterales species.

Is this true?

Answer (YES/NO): NO